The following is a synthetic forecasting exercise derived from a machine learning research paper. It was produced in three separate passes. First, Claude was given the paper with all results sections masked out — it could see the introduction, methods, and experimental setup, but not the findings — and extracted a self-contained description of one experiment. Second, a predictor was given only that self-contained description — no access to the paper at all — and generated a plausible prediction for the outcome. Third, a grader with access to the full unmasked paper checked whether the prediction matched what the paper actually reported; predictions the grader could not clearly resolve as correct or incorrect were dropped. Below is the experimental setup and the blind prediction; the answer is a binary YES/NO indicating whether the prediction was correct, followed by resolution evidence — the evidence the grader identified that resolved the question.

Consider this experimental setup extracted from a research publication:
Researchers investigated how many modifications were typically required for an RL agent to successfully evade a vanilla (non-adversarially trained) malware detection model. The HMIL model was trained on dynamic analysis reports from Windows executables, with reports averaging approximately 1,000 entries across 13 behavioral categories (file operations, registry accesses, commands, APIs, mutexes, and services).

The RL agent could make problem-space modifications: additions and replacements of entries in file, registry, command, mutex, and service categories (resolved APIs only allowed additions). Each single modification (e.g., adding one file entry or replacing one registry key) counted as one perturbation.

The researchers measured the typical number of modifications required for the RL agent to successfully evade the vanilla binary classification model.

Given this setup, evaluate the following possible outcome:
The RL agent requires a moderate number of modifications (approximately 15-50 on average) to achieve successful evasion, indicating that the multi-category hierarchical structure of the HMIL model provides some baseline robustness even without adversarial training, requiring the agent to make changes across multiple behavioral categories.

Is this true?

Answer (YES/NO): NO